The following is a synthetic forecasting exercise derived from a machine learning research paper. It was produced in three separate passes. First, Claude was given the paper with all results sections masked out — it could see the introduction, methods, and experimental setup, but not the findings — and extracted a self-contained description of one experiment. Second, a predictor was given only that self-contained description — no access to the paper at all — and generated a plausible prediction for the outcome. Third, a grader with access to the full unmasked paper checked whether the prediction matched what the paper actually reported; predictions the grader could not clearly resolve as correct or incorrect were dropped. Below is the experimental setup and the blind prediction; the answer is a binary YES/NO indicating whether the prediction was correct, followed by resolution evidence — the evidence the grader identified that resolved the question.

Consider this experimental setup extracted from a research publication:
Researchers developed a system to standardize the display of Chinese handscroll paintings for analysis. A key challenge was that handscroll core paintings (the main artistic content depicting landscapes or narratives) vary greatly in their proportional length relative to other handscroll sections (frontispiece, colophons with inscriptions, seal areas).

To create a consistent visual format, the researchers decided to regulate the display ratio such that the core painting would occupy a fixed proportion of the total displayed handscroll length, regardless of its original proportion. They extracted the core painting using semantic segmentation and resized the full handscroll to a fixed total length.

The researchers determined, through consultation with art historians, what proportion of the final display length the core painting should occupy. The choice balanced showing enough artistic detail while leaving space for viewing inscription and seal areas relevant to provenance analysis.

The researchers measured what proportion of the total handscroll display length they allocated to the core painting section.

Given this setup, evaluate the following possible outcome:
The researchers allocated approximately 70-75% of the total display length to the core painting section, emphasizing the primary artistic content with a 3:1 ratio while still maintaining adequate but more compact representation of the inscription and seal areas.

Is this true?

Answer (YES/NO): NO